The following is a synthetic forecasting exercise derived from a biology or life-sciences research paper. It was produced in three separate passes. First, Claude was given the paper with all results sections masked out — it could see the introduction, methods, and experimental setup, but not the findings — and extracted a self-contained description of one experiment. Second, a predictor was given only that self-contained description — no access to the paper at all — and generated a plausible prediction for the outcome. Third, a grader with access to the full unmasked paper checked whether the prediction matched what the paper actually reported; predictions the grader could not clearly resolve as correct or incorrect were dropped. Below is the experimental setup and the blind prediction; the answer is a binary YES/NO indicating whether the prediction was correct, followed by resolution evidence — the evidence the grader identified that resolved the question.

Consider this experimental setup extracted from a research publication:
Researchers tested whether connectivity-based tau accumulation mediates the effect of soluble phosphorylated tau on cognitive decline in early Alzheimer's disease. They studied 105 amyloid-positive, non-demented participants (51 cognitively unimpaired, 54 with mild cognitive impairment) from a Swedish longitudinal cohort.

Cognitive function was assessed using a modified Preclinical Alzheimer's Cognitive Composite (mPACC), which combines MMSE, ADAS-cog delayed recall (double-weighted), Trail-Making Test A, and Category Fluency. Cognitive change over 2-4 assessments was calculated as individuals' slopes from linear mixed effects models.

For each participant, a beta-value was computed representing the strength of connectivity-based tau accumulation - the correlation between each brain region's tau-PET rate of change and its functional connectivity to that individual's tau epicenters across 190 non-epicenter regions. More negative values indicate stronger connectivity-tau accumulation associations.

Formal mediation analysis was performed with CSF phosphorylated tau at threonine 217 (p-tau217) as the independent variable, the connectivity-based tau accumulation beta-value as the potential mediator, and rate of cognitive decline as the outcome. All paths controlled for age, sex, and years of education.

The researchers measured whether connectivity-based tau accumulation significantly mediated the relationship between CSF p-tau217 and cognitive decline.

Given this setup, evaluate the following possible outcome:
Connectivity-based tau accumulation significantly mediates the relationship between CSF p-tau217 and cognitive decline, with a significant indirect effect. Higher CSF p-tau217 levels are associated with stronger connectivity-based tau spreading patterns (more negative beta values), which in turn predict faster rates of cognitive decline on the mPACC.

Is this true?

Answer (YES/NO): YES